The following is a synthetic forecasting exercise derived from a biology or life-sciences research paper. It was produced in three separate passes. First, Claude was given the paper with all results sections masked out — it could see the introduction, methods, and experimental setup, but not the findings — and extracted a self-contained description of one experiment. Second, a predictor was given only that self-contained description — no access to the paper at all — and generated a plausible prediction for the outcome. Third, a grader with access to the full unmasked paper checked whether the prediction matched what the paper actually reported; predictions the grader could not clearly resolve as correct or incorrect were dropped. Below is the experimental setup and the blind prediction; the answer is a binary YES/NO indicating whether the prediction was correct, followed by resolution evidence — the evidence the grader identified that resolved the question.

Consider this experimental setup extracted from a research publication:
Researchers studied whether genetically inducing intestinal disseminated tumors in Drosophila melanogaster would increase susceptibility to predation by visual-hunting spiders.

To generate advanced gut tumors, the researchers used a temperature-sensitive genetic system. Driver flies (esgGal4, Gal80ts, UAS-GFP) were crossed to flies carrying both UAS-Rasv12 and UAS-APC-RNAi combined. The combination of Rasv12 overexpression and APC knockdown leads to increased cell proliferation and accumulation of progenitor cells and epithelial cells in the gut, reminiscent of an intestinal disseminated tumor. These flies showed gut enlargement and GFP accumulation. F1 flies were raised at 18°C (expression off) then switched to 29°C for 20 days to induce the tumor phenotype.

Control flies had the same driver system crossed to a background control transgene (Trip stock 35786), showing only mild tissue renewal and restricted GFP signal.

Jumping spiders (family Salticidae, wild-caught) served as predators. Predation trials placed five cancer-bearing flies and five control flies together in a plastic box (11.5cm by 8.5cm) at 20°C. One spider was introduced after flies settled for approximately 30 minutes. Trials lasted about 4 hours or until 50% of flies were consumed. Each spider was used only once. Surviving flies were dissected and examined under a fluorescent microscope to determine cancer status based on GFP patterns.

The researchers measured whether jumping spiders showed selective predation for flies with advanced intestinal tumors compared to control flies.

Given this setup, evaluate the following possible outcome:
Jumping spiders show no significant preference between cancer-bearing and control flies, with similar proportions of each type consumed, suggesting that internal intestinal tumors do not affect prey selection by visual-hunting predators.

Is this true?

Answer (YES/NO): NO